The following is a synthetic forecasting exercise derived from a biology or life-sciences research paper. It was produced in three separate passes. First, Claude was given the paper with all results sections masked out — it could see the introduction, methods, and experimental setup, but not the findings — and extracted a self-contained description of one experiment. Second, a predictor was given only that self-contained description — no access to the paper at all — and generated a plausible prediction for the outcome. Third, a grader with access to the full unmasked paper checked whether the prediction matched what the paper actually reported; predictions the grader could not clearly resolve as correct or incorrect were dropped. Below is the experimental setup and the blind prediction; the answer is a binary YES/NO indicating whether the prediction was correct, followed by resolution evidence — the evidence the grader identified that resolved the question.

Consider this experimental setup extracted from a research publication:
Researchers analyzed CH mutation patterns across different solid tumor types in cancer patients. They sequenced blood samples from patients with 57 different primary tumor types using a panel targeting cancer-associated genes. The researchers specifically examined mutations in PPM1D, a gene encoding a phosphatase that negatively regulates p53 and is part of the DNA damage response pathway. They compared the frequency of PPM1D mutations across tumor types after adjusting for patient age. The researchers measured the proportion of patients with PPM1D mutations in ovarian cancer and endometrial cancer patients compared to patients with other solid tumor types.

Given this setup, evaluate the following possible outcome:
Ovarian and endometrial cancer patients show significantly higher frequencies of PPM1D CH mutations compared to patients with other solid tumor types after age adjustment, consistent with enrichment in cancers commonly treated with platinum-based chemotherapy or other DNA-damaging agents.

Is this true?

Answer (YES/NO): YES